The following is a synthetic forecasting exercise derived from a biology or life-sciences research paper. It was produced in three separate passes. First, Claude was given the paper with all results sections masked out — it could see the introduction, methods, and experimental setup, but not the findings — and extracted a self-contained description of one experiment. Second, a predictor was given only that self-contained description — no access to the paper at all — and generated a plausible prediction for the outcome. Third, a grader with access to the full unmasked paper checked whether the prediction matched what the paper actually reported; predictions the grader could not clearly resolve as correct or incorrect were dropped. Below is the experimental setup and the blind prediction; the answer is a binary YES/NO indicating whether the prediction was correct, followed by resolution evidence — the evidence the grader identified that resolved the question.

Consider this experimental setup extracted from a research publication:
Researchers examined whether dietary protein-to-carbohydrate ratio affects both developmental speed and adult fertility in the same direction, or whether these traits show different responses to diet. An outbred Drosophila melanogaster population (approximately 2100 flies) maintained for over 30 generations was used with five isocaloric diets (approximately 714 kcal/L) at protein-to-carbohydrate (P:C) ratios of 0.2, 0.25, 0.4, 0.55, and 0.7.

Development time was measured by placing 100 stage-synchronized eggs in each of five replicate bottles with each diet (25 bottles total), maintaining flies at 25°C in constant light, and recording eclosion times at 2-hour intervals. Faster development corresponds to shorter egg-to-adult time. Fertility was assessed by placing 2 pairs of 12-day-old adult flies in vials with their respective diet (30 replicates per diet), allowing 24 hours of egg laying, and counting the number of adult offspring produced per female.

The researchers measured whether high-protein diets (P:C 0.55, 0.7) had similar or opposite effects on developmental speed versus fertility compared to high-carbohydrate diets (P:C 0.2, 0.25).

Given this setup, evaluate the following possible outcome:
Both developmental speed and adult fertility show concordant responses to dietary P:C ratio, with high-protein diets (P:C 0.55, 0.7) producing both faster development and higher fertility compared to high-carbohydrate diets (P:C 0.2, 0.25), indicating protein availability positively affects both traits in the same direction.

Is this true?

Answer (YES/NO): YES